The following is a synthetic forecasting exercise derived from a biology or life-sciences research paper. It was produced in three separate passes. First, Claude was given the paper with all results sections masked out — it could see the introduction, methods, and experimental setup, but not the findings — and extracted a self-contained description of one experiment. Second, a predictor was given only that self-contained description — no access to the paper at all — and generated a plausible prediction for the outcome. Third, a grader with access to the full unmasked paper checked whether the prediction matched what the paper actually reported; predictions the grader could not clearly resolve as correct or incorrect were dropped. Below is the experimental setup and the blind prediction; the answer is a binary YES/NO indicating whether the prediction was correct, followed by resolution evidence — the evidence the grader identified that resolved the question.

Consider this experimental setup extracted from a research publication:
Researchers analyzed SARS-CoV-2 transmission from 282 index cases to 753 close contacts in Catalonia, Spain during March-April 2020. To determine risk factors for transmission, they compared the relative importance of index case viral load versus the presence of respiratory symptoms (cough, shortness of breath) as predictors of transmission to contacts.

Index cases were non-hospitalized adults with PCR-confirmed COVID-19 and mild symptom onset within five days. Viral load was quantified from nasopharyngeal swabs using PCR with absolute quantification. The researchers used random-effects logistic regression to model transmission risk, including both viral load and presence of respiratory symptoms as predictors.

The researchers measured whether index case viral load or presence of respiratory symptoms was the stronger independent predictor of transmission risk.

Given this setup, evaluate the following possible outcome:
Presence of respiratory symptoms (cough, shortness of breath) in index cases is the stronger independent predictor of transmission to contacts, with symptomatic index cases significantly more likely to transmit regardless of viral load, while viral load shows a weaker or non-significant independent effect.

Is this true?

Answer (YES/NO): NO